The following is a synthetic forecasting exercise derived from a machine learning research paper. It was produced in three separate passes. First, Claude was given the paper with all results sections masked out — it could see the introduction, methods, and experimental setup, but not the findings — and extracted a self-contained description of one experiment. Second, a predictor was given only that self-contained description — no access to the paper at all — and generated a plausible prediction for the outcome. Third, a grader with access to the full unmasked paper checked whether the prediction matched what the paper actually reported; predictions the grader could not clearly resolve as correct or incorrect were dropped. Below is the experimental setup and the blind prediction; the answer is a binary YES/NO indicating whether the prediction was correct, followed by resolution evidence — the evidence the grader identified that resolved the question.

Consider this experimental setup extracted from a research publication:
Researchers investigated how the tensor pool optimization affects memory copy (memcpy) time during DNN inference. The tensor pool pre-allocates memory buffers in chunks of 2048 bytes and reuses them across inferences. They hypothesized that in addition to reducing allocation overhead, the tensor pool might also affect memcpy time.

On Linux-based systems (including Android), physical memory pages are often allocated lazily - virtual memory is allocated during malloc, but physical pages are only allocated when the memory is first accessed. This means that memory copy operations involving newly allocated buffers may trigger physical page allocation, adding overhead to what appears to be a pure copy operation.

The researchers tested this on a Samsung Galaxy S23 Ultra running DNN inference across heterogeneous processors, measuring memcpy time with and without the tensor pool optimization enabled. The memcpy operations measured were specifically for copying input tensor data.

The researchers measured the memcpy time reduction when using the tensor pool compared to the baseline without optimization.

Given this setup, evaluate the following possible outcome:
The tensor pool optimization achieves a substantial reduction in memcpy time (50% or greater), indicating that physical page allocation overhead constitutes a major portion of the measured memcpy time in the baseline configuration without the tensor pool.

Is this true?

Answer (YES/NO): YES